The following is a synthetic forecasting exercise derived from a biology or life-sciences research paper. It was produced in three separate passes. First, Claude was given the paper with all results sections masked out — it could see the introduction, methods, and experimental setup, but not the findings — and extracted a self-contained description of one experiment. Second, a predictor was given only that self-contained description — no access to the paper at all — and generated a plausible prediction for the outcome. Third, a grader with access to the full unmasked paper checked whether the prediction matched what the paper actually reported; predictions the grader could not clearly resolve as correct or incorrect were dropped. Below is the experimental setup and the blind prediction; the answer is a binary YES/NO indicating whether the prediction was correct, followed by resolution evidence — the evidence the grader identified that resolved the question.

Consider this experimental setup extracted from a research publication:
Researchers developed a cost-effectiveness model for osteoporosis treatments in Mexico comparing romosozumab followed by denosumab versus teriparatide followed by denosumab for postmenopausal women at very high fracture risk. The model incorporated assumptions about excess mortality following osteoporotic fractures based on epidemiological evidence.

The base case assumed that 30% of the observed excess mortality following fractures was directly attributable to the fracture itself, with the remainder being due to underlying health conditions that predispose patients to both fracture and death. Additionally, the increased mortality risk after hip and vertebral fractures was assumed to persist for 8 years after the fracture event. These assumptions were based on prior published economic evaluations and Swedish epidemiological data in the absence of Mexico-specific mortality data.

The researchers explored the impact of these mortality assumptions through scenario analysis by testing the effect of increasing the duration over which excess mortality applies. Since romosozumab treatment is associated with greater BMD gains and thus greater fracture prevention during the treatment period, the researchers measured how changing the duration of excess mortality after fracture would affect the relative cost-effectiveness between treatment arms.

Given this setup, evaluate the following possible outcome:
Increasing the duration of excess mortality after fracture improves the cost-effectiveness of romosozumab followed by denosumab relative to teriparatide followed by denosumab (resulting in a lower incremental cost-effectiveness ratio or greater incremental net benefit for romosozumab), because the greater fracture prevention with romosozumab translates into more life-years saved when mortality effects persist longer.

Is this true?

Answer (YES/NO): NO